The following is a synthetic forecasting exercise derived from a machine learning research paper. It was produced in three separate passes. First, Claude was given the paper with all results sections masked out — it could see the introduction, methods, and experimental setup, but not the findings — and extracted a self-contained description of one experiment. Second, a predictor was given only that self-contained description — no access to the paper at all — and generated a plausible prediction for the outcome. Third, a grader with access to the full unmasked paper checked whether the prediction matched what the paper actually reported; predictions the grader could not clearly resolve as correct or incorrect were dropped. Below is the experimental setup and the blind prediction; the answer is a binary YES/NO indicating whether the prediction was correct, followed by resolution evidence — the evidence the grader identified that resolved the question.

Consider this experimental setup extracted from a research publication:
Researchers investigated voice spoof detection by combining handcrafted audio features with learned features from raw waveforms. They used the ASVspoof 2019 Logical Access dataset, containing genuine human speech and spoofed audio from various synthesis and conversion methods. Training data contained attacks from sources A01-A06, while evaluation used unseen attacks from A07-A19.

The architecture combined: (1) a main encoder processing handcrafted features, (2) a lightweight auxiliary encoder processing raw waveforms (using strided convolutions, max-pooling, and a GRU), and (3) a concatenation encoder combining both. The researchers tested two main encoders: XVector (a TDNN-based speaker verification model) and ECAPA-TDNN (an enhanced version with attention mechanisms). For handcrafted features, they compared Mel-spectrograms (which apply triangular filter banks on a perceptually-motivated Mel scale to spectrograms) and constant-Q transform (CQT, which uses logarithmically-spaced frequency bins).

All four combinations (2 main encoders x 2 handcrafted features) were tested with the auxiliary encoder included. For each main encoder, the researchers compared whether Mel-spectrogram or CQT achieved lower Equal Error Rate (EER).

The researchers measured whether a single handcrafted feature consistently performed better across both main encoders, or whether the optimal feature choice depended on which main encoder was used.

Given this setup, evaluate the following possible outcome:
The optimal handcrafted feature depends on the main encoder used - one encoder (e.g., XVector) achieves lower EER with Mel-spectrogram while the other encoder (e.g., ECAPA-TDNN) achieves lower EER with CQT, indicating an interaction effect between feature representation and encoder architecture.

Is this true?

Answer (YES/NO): YES